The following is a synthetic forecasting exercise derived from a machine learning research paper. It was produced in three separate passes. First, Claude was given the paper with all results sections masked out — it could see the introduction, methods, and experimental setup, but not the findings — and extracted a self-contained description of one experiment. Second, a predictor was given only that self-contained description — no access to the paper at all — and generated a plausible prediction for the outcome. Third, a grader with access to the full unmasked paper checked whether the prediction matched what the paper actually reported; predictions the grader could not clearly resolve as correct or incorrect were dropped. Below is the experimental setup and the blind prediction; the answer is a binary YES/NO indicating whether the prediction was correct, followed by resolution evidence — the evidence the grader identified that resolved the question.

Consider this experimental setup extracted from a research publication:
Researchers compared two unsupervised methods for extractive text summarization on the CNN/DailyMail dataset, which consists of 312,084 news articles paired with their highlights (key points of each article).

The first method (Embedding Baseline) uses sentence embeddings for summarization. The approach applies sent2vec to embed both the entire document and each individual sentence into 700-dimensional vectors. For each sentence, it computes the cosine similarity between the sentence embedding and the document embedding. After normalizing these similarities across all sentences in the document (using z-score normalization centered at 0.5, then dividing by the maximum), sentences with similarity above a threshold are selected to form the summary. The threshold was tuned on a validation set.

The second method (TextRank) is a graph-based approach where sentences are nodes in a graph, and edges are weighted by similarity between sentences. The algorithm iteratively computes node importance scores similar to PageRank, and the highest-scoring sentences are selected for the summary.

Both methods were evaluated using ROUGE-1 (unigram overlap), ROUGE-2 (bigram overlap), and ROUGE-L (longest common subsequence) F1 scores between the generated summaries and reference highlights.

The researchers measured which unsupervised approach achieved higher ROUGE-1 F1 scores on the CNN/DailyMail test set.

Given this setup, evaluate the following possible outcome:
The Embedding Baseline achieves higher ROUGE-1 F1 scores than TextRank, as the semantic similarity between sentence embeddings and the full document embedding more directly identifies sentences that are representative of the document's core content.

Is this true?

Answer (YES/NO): YES